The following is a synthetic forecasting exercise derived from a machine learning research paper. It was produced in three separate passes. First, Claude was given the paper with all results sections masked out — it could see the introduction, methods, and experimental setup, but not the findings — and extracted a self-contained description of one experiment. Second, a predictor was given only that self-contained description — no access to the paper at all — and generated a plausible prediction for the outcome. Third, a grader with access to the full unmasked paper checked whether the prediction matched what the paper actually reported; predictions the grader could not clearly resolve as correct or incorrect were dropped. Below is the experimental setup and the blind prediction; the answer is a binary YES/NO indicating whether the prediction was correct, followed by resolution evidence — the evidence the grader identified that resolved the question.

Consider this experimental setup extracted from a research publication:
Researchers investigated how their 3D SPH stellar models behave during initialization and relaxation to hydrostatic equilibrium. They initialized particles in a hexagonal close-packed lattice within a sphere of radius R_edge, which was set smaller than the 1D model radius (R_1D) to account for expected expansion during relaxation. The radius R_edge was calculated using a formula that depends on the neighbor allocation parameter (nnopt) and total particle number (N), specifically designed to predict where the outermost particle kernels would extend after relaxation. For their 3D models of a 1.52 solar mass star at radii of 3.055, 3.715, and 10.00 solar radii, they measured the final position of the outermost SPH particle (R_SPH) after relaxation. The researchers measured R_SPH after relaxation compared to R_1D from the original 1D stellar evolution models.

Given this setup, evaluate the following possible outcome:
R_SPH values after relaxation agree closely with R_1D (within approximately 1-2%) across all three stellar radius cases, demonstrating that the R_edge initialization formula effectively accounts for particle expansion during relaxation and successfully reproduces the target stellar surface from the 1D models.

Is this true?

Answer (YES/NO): NO